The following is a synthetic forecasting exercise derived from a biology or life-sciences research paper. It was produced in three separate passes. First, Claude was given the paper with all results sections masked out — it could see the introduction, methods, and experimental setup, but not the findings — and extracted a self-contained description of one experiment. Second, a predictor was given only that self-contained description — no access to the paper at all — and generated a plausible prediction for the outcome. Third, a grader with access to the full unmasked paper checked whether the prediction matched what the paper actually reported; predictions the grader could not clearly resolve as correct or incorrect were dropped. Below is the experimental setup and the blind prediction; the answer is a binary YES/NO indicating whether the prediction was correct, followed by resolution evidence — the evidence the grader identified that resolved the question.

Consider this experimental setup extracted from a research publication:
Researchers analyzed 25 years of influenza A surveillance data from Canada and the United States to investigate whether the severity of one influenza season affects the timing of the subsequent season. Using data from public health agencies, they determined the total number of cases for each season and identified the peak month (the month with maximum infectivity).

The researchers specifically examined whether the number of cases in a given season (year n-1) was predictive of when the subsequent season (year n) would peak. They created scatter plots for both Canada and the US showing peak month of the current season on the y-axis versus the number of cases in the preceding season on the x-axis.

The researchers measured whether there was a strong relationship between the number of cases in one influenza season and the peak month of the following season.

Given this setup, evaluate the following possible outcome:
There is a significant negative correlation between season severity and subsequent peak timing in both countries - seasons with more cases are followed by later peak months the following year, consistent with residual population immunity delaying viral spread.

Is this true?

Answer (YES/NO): NO